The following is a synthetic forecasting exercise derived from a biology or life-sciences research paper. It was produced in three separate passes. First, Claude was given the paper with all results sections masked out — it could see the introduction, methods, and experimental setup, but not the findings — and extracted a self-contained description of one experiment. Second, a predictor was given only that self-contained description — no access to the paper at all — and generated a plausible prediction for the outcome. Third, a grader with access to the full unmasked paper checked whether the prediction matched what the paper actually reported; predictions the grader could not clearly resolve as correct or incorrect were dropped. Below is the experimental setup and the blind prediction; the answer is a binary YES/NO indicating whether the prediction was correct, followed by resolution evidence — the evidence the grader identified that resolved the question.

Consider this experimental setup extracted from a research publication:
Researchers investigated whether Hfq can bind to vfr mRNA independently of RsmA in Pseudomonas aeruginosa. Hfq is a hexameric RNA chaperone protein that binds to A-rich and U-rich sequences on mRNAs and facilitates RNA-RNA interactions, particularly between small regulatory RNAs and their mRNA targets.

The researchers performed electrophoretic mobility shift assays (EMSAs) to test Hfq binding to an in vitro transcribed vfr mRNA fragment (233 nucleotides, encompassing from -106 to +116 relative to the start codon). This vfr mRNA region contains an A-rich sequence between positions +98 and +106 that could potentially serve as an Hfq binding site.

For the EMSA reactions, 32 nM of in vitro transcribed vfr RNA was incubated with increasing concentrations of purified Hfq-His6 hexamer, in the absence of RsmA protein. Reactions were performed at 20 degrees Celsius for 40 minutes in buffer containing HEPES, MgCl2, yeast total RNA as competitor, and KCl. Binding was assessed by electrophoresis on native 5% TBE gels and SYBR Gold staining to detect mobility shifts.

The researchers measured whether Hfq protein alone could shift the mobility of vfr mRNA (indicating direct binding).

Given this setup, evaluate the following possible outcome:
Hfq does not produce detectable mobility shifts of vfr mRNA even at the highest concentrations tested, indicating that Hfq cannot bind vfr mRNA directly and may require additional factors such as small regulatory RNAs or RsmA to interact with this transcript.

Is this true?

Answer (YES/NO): NO